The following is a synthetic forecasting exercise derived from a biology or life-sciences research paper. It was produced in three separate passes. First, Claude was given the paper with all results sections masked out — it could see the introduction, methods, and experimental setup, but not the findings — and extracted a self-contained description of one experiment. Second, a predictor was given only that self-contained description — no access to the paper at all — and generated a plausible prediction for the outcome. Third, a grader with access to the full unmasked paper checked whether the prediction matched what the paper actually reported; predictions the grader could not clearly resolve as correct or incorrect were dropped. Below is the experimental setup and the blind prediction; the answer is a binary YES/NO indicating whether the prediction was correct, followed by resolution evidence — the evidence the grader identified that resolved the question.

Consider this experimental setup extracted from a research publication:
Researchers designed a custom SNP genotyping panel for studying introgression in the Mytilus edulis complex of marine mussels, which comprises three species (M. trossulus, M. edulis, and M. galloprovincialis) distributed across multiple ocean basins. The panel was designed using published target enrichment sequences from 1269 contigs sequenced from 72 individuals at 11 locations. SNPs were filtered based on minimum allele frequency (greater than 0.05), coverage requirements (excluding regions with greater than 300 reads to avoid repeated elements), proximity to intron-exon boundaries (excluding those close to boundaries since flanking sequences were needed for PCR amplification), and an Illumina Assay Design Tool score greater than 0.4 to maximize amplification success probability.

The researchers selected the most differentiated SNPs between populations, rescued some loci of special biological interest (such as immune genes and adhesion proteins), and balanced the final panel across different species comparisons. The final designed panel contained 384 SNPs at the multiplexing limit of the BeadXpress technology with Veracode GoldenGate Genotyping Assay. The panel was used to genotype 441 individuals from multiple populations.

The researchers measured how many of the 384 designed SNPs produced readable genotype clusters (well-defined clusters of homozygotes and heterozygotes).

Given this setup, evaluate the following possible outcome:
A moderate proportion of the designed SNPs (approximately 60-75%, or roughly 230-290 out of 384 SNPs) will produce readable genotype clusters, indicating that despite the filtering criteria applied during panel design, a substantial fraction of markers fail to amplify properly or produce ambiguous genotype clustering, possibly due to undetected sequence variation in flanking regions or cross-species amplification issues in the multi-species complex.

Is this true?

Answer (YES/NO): YES